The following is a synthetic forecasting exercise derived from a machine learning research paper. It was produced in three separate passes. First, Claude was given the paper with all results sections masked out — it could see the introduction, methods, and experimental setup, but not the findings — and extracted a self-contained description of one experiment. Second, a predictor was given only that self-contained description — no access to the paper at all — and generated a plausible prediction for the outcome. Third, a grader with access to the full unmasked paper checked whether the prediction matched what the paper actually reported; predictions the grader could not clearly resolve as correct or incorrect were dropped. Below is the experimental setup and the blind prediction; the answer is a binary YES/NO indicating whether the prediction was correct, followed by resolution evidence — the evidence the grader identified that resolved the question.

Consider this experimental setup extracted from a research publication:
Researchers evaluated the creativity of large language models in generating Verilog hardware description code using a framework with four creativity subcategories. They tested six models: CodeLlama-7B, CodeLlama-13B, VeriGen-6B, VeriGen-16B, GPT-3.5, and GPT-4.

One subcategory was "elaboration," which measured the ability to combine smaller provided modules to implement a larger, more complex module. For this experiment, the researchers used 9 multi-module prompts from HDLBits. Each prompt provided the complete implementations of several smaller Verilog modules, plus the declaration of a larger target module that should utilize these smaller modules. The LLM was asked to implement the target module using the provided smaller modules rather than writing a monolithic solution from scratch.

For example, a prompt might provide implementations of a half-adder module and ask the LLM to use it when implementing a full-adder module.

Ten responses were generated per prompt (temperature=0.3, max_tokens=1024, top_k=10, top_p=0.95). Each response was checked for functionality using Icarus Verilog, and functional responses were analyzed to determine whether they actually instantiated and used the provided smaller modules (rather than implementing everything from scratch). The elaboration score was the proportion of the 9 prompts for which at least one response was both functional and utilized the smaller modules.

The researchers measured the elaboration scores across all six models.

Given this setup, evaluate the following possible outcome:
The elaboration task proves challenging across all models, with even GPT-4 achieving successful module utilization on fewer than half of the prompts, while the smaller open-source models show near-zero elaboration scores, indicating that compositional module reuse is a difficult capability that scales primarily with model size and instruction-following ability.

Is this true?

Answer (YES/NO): NO